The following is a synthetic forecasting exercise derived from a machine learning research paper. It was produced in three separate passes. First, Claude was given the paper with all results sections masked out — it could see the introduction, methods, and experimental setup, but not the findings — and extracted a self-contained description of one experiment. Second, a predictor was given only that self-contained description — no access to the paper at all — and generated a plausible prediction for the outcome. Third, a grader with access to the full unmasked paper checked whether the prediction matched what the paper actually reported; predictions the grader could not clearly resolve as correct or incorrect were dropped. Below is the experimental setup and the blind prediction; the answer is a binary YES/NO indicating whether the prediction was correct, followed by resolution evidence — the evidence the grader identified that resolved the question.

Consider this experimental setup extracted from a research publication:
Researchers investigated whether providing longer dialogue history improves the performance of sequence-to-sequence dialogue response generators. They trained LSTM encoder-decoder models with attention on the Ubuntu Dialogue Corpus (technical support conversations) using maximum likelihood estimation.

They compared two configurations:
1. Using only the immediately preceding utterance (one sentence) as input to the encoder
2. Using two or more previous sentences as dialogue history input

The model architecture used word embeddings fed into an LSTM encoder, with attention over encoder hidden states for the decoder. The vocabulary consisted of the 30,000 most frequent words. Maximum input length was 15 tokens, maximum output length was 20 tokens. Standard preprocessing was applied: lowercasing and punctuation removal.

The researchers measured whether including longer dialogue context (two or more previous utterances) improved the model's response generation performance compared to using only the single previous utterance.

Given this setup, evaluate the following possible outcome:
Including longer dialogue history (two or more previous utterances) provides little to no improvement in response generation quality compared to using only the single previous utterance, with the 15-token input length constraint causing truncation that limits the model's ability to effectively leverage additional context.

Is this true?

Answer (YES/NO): NO